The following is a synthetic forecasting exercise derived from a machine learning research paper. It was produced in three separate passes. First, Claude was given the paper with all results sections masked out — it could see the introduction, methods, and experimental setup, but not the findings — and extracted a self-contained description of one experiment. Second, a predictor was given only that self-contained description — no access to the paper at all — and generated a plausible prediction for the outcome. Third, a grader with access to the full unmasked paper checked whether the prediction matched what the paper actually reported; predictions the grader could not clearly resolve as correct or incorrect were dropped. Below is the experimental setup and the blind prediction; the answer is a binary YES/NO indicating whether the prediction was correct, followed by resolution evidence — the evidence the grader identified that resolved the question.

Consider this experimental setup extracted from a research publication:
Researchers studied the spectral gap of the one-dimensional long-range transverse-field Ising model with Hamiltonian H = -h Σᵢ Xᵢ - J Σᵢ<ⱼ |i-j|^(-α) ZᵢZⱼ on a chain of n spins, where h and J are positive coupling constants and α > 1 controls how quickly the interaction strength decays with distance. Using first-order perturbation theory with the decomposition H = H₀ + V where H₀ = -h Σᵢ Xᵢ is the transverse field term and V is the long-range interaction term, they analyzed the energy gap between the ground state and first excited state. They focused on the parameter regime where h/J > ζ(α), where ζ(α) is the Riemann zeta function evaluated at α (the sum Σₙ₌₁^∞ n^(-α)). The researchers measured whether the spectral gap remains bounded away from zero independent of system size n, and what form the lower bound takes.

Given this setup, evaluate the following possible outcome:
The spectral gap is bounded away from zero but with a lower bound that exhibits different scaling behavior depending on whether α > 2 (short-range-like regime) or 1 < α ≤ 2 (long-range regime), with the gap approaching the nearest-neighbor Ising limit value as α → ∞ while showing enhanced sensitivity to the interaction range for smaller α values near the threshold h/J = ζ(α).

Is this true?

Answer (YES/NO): NO